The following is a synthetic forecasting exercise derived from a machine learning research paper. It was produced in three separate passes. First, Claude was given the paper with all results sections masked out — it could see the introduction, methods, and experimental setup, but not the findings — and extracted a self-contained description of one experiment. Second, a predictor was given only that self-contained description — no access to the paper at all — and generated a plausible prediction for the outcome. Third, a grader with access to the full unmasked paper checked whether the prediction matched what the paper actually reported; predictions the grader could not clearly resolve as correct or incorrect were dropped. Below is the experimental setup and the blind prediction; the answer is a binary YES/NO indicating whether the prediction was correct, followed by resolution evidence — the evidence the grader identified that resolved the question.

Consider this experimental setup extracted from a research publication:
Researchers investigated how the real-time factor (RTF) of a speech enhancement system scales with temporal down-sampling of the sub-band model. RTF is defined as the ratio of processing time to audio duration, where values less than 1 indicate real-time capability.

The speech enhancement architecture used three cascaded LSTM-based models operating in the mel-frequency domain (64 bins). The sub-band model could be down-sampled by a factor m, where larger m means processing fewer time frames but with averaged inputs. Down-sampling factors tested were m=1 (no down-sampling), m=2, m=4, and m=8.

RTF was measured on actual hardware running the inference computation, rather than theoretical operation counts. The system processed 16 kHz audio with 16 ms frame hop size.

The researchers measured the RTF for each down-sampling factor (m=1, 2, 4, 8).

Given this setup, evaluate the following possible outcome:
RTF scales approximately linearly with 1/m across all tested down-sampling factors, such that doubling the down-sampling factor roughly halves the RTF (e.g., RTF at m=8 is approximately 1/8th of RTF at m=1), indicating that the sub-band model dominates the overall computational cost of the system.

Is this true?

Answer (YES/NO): NO